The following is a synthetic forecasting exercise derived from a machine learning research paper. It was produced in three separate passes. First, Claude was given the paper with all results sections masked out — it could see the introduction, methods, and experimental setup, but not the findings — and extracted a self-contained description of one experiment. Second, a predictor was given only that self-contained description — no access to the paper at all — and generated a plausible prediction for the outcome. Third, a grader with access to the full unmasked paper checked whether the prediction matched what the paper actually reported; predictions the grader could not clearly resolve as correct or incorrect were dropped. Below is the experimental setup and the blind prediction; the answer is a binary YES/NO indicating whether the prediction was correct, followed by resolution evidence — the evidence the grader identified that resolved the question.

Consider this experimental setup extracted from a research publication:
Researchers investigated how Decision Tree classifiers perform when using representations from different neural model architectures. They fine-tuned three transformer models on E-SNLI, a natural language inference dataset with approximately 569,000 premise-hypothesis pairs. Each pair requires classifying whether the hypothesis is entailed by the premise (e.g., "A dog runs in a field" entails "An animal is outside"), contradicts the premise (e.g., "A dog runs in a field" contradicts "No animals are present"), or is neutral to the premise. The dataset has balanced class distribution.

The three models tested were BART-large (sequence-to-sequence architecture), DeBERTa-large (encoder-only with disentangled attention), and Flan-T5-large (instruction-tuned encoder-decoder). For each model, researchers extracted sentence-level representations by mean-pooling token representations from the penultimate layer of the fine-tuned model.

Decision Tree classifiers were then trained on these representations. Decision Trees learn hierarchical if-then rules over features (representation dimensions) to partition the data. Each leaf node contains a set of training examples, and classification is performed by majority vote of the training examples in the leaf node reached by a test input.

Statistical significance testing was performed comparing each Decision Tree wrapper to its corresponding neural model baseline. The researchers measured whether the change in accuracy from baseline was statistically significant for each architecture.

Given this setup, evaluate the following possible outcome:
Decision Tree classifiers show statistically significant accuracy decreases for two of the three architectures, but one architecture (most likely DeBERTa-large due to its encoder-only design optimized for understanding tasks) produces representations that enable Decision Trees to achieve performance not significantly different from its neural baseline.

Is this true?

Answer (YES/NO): NO